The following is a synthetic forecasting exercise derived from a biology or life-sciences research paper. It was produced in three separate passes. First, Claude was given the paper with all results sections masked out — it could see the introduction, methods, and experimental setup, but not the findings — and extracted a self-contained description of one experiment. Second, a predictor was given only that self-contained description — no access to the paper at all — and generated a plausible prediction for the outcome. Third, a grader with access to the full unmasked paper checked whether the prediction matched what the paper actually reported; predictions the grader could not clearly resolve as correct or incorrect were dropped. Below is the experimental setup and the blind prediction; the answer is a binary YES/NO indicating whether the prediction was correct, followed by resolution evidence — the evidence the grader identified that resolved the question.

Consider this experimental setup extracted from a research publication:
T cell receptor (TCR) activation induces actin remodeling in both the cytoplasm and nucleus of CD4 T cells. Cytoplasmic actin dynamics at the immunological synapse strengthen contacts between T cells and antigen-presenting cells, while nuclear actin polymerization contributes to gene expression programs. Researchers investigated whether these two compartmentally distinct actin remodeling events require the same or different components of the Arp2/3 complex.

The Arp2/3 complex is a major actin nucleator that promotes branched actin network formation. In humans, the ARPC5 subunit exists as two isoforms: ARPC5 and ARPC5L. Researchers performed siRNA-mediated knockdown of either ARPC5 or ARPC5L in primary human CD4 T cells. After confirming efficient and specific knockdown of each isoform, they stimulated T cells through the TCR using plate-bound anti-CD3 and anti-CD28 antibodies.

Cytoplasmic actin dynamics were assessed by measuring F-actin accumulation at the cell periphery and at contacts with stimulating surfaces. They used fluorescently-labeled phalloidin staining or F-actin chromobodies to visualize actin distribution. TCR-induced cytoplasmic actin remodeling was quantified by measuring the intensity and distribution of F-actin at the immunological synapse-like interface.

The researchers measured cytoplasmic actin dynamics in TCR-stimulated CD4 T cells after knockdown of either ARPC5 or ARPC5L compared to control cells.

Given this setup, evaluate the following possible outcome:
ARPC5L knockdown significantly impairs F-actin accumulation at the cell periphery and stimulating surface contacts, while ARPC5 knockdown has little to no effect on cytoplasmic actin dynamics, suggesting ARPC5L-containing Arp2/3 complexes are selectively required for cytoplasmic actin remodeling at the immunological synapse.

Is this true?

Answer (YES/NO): NO